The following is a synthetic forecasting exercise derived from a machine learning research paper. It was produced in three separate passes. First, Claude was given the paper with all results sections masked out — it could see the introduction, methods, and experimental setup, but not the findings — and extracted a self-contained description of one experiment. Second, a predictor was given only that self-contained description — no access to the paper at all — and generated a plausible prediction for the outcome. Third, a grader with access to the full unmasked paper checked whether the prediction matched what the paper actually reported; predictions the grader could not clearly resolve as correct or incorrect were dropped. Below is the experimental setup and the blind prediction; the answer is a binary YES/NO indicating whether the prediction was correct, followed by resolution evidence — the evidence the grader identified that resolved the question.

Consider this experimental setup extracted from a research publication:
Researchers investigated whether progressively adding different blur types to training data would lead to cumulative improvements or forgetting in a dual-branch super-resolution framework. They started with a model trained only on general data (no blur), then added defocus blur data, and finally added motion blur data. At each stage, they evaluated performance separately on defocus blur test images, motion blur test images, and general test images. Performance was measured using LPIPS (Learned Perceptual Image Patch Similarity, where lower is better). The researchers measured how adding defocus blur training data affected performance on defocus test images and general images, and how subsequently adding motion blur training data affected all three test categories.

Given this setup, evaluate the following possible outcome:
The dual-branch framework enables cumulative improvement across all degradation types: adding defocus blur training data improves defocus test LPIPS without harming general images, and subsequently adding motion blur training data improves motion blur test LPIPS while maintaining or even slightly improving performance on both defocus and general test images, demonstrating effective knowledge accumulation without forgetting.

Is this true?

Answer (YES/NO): NO